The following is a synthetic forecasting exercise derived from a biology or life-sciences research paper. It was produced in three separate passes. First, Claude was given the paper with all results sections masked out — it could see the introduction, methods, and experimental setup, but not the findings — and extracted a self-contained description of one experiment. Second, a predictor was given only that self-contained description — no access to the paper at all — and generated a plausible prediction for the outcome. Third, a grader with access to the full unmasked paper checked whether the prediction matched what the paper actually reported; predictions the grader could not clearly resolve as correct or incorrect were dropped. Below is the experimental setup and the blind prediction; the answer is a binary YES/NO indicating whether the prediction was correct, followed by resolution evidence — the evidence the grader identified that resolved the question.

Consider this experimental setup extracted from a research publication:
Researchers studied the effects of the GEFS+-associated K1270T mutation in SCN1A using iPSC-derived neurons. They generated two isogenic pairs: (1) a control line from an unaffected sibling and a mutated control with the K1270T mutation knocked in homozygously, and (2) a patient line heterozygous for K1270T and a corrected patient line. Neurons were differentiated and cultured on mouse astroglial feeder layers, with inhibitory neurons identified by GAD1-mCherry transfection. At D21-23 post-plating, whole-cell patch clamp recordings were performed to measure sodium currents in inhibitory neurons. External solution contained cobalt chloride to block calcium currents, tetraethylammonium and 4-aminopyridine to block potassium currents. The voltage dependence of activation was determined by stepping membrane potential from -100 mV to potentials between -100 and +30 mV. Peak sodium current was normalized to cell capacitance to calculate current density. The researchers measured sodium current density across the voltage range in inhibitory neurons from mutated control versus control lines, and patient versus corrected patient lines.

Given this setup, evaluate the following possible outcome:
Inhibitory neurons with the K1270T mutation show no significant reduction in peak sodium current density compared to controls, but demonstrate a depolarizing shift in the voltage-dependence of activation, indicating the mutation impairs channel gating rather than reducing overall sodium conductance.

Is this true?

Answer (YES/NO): NO